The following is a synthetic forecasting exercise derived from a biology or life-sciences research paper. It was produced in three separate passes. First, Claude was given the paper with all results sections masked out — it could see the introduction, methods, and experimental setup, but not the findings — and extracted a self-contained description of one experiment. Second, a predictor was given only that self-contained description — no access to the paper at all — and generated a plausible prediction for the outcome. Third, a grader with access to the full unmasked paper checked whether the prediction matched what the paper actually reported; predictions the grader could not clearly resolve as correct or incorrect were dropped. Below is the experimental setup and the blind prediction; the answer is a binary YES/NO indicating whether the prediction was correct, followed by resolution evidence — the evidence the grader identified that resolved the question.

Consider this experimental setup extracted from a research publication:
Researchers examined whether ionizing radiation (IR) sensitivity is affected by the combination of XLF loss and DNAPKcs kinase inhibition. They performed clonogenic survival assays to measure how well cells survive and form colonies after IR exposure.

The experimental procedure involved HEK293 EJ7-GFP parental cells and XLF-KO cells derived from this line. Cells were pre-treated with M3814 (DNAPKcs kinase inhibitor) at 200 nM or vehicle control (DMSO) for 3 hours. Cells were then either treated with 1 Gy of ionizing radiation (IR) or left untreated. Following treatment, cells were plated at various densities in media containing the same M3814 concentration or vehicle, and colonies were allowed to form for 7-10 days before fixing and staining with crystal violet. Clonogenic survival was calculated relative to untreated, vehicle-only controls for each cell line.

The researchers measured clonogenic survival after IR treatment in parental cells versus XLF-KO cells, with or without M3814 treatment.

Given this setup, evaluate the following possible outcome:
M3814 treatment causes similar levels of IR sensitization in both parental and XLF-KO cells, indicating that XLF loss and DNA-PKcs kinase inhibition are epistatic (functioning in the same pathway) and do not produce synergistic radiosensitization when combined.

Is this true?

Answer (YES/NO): YES